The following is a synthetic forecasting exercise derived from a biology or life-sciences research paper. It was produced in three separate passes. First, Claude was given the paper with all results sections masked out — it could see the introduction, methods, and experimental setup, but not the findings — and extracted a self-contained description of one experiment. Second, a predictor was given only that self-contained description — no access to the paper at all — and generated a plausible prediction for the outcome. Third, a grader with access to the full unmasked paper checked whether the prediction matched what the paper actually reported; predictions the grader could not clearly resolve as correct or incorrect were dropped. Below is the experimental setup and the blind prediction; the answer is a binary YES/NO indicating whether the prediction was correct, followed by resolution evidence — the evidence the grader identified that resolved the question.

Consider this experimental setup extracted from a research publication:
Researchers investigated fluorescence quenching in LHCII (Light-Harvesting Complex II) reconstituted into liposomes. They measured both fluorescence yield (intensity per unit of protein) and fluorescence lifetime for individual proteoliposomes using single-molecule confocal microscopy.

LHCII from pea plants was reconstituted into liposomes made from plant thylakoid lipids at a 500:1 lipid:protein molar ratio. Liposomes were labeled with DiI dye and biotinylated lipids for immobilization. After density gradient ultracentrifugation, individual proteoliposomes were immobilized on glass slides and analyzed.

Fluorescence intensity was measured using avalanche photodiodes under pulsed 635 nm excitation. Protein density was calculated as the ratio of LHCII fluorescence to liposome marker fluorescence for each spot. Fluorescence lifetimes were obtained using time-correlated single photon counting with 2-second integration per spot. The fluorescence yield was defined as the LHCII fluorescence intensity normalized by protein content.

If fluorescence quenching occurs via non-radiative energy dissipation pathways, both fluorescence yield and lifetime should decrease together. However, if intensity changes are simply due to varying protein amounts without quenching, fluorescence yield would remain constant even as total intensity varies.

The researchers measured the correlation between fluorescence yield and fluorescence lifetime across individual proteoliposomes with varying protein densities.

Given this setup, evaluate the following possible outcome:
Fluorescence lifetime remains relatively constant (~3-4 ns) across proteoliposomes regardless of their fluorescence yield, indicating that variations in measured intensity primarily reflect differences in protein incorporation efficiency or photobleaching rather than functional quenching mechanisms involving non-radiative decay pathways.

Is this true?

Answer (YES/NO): NO